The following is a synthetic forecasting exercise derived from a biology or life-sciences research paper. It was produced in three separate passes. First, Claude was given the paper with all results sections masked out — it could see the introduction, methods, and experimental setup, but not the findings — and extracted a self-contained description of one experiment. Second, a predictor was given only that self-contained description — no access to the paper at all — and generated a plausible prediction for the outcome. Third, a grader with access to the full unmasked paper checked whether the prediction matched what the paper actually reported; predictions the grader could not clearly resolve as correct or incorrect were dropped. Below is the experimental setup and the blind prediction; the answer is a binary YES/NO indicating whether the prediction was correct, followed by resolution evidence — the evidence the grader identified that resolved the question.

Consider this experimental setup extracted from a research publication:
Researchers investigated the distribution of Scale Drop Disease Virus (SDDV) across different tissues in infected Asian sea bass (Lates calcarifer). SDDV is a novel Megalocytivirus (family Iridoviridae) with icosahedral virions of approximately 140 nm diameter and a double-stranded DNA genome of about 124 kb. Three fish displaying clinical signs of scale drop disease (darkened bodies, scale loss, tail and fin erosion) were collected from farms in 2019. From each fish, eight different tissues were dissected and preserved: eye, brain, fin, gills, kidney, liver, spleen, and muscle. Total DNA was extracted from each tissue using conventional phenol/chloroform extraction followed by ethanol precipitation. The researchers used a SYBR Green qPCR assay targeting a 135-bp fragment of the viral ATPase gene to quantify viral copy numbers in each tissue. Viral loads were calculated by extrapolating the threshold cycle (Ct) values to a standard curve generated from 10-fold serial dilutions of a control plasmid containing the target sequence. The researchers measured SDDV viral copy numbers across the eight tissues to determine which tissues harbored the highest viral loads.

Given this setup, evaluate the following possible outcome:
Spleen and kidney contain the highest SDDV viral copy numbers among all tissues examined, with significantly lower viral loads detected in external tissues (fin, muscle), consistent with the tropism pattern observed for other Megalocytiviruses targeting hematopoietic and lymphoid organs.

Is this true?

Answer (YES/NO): NO